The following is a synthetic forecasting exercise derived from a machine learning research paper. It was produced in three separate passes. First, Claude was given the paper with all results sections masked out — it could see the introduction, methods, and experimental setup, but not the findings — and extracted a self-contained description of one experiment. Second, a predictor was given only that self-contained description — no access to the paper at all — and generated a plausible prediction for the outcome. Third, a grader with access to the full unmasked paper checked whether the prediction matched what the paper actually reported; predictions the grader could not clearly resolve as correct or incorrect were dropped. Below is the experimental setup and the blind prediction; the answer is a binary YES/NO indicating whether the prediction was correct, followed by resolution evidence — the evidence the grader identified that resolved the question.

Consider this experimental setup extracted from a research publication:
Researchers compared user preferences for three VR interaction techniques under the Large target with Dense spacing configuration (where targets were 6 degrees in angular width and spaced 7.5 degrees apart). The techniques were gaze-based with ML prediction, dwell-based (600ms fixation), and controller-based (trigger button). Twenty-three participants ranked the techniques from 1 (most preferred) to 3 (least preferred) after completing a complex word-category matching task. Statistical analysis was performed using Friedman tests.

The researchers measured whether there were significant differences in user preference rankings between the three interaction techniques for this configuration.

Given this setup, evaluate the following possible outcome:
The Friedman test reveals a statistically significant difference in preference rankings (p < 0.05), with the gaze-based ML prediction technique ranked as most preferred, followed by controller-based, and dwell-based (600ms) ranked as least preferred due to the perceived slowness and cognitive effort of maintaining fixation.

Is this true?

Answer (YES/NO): NO